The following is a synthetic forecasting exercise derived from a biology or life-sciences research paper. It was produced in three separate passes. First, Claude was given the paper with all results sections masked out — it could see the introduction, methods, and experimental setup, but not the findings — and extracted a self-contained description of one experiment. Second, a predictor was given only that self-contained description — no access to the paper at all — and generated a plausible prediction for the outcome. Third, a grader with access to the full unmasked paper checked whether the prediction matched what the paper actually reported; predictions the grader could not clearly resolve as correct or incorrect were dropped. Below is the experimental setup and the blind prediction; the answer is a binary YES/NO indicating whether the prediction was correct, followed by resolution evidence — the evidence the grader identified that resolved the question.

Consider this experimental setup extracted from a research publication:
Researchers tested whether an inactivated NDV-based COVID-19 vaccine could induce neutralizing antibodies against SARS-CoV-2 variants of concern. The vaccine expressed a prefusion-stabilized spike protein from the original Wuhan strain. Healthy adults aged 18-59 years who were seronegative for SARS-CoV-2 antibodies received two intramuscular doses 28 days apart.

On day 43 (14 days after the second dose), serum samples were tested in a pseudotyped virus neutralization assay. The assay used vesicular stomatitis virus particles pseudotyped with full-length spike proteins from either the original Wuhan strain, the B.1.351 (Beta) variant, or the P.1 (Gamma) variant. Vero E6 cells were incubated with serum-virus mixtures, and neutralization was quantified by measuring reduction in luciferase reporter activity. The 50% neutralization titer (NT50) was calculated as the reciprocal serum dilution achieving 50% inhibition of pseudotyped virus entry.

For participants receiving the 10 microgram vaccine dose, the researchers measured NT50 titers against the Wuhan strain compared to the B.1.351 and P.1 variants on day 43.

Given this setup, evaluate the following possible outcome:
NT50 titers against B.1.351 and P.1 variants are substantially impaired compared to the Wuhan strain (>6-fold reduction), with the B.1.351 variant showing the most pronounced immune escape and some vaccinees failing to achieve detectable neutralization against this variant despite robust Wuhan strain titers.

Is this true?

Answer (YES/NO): NO